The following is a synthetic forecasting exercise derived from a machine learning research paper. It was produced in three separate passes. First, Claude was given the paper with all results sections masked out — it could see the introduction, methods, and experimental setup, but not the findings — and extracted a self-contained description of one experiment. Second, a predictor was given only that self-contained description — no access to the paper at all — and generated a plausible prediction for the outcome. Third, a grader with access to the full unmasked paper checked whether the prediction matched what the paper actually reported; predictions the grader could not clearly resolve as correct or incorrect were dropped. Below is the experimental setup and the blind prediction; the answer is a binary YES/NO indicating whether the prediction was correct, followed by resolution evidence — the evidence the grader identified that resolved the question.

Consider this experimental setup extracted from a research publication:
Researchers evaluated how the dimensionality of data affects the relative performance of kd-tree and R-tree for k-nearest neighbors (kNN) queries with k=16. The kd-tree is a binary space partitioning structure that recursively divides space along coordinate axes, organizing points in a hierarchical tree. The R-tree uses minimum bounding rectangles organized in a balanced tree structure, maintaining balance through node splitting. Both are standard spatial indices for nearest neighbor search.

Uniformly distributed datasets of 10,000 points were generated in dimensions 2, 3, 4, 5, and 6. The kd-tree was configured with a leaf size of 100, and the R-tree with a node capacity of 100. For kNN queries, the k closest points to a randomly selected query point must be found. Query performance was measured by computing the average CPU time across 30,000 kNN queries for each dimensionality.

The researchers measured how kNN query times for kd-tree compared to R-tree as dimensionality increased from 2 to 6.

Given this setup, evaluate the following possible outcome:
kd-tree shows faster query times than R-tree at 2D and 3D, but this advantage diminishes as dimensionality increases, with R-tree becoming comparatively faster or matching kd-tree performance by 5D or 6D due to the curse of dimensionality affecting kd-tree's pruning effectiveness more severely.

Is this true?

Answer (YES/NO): NO